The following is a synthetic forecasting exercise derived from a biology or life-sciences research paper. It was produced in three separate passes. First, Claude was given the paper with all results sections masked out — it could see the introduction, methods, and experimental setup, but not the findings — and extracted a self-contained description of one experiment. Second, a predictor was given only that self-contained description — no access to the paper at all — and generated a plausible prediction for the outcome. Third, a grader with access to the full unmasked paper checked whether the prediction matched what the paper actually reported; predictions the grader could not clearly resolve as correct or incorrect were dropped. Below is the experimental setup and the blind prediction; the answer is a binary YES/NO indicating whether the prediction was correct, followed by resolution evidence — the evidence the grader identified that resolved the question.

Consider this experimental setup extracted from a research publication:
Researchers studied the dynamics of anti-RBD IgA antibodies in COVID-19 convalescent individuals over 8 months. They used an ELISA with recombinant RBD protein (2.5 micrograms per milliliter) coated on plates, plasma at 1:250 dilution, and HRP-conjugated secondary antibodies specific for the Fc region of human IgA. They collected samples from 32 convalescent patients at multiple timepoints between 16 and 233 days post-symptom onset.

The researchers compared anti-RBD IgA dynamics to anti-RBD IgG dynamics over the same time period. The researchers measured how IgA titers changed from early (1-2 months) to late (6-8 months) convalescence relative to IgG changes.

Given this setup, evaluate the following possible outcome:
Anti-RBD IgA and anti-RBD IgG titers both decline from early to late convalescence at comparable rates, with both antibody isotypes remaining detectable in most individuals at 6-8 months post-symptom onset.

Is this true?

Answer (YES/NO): NO